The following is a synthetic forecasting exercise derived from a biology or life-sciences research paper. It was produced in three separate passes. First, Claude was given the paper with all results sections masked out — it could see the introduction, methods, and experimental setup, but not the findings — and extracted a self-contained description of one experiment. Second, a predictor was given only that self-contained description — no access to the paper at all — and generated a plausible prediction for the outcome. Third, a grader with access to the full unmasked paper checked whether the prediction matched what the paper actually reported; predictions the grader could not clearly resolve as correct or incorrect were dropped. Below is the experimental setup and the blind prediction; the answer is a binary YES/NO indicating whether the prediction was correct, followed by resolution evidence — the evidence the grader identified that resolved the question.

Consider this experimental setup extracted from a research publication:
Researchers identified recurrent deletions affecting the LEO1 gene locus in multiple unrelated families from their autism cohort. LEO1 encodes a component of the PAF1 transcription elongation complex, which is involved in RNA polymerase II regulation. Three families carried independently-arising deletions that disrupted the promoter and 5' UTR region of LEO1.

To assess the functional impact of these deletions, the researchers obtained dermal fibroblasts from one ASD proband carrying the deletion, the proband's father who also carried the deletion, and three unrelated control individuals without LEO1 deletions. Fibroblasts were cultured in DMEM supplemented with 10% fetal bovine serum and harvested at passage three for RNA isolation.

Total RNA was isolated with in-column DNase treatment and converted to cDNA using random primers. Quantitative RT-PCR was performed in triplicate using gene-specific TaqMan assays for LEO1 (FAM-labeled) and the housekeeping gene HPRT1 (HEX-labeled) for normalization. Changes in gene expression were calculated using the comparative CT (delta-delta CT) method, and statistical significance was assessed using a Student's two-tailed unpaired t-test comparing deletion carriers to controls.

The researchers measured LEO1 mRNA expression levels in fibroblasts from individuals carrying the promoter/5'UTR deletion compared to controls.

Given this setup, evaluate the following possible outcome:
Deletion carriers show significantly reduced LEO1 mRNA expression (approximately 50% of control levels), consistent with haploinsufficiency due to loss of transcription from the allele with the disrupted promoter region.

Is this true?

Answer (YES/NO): NO